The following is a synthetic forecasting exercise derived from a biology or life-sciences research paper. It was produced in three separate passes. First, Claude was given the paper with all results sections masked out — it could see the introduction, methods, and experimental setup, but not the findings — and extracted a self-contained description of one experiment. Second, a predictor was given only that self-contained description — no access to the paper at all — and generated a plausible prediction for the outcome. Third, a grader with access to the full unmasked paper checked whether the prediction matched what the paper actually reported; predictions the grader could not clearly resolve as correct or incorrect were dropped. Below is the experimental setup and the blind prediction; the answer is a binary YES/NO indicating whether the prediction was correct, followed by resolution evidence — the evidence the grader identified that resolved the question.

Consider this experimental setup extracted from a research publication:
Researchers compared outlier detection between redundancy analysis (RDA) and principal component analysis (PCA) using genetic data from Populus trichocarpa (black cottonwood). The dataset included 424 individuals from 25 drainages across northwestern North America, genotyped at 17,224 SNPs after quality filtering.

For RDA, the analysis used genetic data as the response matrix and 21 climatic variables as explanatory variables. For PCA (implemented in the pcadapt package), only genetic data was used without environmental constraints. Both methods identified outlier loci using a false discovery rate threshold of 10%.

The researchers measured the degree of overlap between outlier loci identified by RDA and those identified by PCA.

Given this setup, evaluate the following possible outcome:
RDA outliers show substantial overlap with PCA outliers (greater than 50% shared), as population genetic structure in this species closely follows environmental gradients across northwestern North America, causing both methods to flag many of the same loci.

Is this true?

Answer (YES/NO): NO